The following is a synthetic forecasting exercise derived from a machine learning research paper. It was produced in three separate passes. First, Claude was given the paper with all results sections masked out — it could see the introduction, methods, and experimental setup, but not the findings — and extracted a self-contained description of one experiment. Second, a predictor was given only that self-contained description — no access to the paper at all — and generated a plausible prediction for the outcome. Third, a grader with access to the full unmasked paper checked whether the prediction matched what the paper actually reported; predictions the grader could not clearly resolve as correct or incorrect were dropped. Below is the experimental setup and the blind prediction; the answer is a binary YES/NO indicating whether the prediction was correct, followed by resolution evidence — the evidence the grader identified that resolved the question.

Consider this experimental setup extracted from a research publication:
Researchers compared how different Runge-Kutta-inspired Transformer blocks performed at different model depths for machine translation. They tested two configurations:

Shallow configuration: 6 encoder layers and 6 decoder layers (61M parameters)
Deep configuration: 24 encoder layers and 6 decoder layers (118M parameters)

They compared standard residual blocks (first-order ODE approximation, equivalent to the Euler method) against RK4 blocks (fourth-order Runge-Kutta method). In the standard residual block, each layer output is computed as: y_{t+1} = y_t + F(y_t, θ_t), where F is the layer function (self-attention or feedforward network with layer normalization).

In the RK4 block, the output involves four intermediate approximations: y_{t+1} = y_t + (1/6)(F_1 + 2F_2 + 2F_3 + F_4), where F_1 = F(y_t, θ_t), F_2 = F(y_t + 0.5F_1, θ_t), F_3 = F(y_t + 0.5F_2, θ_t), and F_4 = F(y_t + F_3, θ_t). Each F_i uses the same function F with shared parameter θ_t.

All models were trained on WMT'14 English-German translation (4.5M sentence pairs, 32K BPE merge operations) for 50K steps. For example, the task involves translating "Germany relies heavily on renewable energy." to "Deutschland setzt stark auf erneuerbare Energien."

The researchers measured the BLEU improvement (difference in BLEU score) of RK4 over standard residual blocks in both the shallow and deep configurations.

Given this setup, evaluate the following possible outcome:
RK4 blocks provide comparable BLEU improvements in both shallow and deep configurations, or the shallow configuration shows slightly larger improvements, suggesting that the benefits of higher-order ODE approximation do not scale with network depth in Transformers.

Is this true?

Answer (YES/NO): NO